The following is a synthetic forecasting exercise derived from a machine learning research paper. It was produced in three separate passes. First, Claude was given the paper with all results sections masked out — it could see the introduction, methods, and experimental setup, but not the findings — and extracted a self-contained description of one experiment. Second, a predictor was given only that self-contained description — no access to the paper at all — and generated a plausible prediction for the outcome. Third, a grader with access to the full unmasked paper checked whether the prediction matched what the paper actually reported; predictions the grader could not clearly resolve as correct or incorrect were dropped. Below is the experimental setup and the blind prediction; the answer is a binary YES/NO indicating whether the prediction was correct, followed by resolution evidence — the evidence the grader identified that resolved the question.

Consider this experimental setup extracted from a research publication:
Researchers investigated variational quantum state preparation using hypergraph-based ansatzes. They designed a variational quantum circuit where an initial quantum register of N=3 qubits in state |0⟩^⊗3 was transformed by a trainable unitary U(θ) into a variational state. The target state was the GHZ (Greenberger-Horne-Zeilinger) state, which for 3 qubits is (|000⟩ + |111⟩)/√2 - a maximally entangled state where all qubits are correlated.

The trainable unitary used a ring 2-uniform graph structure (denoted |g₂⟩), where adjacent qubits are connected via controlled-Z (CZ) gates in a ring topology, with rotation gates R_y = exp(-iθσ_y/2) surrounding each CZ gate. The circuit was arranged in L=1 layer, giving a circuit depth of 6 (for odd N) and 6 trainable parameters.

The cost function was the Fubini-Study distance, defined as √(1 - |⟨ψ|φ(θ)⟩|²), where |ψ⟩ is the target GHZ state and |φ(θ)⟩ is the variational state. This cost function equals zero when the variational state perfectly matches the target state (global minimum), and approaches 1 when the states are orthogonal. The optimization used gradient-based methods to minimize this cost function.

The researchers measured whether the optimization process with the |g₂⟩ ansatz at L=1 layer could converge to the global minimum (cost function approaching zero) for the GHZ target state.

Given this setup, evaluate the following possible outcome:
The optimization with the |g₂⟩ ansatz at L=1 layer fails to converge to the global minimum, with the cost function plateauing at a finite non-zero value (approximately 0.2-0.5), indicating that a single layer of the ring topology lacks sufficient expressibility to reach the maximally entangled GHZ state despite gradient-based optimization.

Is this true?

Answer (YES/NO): NO